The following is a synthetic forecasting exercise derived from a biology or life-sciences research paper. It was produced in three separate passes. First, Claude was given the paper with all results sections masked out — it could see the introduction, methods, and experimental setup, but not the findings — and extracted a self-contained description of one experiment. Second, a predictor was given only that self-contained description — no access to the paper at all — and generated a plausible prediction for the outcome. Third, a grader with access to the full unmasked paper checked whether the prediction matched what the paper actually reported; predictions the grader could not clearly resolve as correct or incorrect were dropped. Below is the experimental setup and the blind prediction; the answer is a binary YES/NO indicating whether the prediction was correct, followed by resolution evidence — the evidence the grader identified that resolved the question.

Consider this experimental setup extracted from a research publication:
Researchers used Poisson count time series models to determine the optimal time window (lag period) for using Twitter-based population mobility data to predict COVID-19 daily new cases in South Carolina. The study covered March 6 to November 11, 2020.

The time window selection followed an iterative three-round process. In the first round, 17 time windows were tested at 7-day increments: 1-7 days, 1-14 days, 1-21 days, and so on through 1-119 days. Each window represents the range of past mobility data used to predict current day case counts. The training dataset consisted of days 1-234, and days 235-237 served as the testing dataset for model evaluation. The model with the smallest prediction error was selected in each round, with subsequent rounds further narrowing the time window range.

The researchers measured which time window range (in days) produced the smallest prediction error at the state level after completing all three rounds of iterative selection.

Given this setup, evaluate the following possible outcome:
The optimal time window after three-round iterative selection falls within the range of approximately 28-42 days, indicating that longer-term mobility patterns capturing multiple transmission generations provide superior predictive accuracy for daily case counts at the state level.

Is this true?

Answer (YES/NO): NO